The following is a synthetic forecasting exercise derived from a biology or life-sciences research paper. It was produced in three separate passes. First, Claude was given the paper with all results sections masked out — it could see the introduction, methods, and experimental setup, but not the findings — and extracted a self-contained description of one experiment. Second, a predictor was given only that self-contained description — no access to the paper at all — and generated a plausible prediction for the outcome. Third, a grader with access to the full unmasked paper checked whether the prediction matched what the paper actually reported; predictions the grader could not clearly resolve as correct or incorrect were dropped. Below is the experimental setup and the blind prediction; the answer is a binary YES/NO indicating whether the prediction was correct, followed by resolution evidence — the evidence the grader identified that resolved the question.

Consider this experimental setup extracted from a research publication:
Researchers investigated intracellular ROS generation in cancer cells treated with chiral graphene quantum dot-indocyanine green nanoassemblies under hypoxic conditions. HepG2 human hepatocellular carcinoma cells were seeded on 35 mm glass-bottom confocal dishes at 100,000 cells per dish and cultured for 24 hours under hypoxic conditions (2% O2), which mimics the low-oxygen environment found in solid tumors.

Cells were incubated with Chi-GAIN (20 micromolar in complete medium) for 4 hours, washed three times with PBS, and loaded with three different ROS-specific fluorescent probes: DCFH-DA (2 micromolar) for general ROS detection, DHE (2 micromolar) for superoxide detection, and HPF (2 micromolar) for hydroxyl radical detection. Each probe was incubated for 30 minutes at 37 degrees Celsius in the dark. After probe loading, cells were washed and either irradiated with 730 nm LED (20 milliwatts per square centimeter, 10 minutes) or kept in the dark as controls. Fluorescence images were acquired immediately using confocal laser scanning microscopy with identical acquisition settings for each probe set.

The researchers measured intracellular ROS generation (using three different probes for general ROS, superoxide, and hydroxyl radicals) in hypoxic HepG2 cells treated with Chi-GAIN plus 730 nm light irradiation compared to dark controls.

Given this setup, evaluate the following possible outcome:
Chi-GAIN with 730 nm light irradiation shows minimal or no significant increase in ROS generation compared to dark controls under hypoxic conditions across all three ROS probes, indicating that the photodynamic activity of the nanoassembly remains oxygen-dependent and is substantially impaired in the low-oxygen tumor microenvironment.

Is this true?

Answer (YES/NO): NO